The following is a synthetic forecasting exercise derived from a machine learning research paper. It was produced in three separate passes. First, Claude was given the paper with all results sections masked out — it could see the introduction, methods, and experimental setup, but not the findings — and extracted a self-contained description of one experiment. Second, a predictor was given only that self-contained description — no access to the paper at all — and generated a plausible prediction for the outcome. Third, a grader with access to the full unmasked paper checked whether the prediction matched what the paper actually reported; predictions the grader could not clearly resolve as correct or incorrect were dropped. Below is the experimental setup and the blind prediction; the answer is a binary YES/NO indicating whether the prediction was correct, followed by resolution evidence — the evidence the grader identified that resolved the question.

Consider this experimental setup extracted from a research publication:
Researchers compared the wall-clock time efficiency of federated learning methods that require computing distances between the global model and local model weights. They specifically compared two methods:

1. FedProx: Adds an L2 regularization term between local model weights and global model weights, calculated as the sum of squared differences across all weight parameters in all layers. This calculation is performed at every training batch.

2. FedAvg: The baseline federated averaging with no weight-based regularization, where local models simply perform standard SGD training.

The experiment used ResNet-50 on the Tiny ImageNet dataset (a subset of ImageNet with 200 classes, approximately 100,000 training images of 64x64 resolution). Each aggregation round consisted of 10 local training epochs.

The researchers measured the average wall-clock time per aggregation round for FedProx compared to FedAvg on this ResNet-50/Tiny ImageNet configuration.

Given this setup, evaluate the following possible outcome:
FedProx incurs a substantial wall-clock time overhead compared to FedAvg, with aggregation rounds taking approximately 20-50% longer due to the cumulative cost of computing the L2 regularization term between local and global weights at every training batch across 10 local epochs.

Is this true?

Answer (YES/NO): NO